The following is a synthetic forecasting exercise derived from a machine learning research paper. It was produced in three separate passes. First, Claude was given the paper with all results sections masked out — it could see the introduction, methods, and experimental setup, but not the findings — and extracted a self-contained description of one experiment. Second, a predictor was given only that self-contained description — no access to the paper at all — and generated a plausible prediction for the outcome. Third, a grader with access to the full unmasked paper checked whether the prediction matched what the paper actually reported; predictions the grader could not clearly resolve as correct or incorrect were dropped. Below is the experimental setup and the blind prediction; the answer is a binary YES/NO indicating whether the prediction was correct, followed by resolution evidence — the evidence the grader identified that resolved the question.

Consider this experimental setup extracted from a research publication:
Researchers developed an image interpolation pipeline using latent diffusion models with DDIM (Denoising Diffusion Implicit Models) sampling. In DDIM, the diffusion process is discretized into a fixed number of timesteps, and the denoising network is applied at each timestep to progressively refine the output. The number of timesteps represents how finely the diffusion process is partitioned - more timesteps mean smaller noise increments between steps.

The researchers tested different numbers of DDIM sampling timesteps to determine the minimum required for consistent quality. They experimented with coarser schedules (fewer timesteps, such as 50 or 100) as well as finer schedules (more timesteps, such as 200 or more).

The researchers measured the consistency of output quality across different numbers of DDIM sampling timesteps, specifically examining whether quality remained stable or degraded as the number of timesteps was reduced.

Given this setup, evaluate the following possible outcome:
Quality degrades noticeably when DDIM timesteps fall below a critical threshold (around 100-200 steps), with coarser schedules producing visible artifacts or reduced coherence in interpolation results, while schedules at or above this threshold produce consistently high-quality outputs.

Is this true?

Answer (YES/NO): NO